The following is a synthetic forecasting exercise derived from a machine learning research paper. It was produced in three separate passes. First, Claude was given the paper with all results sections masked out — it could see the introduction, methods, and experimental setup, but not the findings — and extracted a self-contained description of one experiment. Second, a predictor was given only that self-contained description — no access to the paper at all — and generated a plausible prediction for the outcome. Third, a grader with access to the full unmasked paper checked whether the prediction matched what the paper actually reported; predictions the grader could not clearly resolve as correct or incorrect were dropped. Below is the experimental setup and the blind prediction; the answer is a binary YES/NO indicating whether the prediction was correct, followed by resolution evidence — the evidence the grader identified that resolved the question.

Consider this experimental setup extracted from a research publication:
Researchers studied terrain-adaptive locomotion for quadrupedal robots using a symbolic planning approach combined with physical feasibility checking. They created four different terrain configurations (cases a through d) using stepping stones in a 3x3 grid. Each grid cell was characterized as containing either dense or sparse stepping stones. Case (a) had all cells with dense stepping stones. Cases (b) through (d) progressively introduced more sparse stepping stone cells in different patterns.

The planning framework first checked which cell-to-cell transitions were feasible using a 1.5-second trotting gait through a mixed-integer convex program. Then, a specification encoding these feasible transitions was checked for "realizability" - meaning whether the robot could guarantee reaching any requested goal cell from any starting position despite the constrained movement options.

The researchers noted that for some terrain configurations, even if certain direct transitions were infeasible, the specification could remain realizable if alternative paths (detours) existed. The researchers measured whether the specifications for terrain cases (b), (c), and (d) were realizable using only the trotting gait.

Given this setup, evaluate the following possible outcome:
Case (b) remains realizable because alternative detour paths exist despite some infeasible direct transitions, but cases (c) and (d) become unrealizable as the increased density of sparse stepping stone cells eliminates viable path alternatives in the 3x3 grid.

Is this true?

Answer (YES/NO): NO